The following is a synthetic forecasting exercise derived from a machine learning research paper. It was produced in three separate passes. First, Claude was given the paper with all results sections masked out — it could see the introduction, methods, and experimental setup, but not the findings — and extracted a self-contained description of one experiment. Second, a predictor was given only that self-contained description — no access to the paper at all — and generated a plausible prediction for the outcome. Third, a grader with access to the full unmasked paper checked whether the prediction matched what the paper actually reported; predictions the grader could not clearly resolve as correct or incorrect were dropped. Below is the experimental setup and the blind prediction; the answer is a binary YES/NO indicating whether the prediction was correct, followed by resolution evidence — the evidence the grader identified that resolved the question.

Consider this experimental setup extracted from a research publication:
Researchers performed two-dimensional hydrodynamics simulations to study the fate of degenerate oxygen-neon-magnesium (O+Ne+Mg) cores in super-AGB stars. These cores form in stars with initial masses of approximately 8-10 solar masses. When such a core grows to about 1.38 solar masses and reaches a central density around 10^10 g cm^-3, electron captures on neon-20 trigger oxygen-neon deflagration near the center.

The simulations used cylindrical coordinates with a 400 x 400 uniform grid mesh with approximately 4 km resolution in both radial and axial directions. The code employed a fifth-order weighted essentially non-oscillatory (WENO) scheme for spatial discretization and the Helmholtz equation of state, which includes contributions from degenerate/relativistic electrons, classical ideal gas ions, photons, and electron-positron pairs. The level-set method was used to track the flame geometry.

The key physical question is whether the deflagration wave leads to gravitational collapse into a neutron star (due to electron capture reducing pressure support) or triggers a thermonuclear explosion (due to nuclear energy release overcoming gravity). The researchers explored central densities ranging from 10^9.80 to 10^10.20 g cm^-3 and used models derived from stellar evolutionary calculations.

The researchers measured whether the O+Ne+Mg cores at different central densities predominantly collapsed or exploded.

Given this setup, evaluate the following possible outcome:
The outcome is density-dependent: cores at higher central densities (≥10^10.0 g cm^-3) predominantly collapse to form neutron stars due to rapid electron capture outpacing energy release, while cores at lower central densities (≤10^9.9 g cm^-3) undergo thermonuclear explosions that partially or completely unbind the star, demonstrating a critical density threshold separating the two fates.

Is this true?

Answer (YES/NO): NO